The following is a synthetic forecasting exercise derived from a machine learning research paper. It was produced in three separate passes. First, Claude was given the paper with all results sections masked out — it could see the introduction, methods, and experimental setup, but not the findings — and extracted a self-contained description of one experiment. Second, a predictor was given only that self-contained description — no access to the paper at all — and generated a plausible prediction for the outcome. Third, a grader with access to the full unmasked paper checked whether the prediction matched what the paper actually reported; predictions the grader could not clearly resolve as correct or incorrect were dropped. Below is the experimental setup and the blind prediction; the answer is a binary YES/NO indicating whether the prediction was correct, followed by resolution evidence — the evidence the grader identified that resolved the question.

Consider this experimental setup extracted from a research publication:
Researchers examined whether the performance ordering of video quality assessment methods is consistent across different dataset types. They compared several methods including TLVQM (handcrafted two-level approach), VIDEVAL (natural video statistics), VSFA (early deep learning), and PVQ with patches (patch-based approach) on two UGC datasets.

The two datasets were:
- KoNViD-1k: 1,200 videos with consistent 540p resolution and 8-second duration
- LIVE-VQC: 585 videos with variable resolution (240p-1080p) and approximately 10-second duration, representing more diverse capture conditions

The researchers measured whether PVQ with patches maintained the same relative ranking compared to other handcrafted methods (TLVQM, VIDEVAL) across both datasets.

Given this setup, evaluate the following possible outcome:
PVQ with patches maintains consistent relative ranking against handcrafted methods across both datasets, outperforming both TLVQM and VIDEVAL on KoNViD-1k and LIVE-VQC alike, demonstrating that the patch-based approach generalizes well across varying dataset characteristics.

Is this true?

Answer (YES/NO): YES